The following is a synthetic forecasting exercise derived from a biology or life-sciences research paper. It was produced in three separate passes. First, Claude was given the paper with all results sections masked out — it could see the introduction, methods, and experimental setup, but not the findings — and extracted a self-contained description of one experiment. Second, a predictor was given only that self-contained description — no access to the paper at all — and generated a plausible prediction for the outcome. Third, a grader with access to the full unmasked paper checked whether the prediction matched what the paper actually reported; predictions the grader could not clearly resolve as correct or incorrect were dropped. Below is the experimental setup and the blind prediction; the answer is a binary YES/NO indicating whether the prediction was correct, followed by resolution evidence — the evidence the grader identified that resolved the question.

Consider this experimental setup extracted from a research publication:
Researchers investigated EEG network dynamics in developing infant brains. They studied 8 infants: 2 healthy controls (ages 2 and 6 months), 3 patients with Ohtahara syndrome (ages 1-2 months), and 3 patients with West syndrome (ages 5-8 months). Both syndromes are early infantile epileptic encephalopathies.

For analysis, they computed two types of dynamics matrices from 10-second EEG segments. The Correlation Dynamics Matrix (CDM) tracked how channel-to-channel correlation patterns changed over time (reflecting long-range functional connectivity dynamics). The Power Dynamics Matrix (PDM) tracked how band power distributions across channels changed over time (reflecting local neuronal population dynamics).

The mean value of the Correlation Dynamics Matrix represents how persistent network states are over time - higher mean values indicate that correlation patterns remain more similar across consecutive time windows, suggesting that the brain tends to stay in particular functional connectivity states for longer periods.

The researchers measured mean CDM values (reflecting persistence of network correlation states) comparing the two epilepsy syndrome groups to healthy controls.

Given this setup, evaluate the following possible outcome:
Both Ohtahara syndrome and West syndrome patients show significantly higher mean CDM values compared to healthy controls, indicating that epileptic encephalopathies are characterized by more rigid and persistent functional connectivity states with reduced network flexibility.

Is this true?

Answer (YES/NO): YES